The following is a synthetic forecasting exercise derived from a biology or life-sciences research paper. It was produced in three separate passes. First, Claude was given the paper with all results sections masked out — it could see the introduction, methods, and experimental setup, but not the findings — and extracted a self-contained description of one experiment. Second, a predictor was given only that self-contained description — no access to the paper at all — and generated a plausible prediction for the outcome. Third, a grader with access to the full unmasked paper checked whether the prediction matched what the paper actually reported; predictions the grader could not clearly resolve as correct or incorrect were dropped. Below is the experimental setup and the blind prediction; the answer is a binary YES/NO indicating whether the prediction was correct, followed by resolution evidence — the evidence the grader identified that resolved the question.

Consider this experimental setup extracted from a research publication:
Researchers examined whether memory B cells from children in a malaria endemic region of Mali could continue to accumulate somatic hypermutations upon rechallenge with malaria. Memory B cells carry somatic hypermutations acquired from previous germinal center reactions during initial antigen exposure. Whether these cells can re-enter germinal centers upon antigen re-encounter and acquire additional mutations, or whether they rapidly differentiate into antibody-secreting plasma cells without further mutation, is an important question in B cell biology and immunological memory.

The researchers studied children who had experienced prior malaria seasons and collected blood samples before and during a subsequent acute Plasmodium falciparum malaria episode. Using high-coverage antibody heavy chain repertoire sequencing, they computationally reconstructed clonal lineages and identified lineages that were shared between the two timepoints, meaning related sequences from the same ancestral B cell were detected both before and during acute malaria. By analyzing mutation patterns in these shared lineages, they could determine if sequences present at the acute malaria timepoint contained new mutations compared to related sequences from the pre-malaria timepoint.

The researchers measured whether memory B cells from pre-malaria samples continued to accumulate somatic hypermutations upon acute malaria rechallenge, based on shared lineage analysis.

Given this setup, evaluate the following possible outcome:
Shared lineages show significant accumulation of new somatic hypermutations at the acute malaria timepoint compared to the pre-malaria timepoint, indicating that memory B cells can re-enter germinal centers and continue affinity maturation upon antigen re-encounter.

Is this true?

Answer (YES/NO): YES